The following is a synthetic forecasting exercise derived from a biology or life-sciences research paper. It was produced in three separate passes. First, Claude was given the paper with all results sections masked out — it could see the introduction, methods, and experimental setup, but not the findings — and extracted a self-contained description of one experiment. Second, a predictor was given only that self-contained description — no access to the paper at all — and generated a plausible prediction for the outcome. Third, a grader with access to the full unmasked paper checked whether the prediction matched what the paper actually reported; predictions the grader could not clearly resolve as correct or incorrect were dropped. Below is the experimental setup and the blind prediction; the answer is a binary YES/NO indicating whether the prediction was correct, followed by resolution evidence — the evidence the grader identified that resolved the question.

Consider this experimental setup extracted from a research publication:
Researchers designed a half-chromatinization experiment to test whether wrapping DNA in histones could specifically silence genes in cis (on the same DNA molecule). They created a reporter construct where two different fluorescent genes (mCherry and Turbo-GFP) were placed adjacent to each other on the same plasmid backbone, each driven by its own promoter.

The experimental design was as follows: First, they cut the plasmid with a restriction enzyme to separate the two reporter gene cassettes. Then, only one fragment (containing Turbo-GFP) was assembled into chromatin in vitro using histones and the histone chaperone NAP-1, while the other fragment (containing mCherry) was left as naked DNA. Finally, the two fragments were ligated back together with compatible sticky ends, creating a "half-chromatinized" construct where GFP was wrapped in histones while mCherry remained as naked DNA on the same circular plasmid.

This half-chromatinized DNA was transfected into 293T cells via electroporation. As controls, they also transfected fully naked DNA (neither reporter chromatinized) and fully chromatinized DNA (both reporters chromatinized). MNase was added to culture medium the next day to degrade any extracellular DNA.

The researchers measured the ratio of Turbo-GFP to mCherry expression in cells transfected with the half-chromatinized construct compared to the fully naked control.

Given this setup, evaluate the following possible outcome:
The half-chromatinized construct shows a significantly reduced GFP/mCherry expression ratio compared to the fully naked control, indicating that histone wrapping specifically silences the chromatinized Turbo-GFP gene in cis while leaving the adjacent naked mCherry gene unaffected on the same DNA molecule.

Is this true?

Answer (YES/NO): YES